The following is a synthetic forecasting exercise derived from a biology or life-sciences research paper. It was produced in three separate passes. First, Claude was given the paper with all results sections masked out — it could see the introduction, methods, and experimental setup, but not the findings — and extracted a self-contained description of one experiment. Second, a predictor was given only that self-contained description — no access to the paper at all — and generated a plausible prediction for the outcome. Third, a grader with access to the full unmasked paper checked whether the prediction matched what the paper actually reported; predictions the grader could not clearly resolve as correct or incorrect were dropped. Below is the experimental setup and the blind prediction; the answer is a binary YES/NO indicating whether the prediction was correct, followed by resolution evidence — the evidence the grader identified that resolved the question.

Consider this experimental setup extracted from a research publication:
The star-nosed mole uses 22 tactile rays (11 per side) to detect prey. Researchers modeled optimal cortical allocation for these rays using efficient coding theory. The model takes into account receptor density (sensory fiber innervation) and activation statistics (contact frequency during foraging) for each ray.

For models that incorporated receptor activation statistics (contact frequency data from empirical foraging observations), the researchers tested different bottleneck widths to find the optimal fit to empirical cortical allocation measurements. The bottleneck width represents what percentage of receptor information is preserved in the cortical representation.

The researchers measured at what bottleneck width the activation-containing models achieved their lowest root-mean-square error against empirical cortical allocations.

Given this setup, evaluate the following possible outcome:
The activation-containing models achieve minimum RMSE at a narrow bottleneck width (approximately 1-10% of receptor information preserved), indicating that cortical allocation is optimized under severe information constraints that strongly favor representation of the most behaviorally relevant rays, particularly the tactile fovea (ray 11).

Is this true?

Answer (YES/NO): NO